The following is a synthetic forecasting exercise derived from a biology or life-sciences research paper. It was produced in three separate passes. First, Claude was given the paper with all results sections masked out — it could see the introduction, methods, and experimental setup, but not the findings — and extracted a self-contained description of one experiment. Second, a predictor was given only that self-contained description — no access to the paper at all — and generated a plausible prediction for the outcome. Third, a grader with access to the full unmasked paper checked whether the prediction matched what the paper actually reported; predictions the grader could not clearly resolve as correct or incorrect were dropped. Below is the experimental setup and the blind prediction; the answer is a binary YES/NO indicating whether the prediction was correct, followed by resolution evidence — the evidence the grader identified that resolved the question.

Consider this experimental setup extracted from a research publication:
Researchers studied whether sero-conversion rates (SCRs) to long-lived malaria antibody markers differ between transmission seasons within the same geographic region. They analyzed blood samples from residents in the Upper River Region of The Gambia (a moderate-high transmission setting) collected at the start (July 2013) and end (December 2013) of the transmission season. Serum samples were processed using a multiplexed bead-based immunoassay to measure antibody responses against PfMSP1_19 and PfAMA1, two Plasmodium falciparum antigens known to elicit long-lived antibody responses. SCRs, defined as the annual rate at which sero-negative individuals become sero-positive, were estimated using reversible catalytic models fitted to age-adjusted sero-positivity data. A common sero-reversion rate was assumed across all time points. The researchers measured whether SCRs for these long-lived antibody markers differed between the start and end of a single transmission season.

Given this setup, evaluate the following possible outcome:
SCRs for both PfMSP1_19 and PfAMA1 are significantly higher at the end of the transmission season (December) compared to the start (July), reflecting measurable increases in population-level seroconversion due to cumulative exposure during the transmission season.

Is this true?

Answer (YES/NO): NO